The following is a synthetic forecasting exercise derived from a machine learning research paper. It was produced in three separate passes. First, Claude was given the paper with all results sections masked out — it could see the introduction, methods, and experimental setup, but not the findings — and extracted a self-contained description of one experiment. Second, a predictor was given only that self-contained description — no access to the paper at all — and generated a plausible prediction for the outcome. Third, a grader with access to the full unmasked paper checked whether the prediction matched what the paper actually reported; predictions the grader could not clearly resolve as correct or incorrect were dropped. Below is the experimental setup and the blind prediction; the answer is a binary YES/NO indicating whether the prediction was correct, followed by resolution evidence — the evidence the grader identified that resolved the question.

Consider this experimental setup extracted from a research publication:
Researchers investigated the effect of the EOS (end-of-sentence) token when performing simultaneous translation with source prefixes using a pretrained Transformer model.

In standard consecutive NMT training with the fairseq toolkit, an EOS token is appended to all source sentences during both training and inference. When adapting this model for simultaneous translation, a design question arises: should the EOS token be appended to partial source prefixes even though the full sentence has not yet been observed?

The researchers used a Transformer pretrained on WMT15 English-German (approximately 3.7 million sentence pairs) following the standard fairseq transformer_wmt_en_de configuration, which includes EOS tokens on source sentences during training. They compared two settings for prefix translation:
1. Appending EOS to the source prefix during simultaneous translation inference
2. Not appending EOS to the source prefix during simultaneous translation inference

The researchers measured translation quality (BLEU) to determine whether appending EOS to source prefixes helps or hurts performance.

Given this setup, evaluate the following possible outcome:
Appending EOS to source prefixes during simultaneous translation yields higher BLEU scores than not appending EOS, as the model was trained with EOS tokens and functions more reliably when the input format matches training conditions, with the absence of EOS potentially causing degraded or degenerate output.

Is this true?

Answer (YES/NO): YES